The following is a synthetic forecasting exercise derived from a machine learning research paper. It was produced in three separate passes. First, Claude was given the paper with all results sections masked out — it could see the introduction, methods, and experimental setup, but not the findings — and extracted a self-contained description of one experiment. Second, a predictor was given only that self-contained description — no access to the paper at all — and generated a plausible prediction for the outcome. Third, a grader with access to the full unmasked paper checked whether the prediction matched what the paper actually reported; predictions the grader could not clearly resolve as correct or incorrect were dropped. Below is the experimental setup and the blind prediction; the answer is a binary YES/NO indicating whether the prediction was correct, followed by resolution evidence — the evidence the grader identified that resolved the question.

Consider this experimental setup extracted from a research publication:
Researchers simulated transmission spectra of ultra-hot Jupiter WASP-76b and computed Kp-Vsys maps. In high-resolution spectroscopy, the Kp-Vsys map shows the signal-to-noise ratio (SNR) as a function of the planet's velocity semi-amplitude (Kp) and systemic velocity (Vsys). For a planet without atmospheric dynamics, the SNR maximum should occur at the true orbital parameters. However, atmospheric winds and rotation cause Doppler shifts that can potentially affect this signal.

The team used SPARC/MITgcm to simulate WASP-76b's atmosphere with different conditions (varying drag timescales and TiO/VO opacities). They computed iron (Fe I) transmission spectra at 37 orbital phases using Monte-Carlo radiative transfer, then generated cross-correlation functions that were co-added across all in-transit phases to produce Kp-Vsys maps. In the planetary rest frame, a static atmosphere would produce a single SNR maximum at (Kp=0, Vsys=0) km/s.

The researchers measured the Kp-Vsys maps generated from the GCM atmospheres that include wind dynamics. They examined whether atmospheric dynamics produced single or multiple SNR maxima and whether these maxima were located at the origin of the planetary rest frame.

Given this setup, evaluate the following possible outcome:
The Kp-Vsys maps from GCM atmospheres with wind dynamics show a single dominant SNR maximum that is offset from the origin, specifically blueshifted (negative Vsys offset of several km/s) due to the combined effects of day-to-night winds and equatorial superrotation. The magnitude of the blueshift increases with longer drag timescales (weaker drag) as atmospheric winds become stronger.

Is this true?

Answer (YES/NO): NO